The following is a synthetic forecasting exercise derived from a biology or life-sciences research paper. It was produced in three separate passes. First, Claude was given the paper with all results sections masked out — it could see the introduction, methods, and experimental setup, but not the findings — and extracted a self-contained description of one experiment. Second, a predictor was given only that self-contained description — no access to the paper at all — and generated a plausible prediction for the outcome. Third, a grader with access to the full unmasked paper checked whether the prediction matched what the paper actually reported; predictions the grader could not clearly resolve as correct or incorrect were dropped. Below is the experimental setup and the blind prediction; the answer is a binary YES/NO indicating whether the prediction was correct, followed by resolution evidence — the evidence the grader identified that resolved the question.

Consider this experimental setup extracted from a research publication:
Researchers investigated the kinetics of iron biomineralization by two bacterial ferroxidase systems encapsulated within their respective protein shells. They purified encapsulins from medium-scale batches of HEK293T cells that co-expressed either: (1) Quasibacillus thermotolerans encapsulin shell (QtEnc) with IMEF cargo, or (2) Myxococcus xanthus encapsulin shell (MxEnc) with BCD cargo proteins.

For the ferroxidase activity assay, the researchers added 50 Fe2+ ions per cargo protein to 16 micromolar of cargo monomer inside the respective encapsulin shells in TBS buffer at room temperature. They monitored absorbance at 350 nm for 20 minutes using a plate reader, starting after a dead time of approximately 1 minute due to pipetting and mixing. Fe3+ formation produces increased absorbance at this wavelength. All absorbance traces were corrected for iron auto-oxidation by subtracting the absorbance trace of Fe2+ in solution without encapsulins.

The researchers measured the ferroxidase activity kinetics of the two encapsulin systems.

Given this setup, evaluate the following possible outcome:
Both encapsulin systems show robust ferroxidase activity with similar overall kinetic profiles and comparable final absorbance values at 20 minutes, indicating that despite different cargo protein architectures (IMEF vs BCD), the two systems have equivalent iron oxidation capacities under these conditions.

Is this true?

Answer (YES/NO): NO